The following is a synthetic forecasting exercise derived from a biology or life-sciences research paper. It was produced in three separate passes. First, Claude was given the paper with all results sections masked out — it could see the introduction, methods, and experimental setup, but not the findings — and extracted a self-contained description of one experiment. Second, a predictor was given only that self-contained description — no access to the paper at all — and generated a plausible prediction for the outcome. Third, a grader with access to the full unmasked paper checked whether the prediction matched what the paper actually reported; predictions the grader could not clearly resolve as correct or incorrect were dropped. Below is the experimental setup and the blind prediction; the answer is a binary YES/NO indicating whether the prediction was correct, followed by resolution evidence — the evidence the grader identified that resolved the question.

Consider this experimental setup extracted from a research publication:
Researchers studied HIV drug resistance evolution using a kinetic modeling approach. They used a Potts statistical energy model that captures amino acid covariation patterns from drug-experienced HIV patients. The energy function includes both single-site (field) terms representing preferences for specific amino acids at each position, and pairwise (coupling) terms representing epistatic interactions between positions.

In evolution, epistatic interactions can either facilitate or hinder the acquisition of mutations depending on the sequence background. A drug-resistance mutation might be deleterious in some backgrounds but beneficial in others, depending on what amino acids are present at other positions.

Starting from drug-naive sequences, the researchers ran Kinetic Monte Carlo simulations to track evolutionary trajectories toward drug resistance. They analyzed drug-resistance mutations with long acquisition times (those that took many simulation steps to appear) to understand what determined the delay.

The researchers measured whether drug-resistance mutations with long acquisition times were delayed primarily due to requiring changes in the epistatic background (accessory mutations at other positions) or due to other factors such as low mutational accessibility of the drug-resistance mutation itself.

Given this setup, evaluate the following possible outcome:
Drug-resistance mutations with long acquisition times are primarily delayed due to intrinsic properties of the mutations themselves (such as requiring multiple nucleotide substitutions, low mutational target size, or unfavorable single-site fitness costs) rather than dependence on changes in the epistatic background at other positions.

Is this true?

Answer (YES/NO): NO